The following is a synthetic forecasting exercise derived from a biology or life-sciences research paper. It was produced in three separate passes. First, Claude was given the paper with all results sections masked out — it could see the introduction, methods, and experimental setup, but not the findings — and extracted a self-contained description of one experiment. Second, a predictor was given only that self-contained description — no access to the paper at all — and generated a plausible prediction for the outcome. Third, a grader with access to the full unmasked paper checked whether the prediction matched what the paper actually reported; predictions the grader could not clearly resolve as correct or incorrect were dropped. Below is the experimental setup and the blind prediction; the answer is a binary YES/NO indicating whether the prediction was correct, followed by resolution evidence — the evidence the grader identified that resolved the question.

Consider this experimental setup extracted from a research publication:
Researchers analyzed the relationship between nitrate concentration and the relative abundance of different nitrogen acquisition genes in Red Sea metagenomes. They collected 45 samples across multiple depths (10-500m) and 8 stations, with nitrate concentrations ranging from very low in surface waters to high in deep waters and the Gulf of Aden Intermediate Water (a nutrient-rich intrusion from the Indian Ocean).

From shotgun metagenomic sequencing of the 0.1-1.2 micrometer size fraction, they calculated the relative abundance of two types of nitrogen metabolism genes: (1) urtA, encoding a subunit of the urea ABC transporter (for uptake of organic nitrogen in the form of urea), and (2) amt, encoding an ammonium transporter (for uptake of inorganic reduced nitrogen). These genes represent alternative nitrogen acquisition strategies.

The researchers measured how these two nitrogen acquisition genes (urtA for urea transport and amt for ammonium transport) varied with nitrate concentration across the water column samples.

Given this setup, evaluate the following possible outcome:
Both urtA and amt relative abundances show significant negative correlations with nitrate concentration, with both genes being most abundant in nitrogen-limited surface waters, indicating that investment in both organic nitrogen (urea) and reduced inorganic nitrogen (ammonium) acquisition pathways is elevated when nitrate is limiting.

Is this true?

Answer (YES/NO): NO